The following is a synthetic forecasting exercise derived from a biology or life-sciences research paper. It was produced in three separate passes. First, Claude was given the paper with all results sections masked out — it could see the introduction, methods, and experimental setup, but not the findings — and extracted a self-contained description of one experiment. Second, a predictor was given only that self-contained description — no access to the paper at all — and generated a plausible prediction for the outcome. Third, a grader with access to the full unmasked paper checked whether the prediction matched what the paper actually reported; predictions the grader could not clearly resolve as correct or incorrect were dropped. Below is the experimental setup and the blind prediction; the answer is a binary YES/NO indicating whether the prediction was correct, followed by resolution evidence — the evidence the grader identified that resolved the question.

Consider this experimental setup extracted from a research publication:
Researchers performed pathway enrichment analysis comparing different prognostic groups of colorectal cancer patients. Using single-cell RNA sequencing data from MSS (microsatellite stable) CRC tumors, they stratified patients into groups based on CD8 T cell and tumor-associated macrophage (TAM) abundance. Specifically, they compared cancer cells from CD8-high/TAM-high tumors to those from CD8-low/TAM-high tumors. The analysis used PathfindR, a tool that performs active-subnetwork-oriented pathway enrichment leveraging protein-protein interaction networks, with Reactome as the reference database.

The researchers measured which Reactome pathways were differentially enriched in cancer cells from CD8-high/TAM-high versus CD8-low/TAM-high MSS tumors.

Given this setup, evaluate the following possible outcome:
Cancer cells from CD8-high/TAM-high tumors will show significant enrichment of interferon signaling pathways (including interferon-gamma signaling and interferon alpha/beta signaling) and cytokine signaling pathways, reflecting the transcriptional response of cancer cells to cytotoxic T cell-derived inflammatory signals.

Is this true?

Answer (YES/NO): YES